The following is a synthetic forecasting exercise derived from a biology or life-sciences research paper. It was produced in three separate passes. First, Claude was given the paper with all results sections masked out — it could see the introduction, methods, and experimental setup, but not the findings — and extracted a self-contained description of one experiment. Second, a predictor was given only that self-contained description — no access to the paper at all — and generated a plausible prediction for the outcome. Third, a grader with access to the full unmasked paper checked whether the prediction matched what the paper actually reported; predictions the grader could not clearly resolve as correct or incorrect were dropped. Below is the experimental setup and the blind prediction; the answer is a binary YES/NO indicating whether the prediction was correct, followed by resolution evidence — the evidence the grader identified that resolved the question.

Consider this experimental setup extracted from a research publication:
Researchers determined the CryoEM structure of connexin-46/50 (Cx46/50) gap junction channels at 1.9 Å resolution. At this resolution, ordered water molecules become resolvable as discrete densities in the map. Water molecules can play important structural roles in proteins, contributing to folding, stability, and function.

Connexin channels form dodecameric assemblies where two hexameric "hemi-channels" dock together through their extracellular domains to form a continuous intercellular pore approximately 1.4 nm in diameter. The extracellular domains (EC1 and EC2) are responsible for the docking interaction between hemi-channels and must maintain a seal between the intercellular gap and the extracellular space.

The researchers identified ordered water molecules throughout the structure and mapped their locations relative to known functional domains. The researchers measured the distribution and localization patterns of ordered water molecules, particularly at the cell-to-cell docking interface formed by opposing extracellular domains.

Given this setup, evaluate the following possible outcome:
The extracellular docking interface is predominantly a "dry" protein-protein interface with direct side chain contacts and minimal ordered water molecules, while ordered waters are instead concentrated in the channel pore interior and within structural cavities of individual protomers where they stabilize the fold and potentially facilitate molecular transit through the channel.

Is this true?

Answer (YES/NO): NO